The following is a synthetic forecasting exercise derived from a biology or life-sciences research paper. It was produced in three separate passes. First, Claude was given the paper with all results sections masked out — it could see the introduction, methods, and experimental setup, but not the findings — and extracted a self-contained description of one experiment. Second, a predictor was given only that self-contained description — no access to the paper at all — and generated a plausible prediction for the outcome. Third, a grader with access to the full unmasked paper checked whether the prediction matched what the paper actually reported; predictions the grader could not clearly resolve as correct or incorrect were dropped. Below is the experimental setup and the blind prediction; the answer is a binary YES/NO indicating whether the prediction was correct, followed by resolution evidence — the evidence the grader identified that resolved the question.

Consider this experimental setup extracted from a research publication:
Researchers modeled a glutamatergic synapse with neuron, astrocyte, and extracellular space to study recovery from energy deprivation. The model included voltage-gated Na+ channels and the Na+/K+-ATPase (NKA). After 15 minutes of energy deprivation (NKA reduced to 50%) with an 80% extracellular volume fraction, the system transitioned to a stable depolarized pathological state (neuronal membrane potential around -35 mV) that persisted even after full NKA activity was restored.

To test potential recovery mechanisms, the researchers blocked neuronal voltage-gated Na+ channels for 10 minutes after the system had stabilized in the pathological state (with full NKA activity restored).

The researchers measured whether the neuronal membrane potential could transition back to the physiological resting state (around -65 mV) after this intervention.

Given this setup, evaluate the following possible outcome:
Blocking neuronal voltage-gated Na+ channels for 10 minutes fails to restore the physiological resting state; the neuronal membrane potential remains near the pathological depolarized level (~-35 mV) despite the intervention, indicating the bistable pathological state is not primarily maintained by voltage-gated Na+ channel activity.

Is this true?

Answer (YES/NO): NO